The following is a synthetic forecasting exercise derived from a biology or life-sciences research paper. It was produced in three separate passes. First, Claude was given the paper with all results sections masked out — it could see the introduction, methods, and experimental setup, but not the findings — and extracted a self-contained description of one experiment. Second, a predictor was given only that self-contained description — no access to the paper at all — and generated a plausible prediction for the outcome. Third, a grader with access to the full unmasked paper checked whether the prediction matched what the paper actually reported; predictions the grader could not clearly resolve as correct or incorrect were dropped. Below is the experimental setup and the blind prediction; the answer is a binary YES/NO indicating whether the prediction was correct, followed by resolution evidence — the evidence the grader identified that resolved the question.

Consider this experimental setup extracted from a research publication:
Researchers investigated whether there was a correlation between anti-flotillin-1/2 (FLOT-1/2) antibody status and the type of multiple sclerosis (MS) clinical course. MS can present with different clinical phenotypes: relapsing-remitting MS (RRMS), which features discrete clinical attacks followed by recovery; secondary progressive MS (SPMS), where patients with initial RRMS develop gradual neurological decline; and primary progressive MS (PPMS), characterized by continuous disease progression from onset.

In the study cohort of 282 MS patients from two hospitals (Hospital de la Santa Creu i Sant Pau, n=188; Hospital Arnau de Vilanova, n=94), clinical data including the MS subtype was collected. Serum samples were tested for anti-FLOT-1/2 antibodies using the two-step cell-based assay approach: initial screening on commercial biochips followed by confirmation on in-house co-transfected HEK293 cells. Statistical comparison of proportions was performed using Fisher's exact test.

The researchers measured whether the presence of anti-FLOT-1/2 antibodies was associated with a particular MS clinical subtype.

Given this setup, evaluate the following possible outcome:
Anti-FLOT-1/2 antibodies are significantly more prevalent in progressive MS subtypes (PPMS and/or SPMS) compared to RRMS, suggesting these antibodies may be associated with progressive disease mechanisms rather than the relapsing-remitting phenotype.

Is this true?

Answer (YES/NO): NO